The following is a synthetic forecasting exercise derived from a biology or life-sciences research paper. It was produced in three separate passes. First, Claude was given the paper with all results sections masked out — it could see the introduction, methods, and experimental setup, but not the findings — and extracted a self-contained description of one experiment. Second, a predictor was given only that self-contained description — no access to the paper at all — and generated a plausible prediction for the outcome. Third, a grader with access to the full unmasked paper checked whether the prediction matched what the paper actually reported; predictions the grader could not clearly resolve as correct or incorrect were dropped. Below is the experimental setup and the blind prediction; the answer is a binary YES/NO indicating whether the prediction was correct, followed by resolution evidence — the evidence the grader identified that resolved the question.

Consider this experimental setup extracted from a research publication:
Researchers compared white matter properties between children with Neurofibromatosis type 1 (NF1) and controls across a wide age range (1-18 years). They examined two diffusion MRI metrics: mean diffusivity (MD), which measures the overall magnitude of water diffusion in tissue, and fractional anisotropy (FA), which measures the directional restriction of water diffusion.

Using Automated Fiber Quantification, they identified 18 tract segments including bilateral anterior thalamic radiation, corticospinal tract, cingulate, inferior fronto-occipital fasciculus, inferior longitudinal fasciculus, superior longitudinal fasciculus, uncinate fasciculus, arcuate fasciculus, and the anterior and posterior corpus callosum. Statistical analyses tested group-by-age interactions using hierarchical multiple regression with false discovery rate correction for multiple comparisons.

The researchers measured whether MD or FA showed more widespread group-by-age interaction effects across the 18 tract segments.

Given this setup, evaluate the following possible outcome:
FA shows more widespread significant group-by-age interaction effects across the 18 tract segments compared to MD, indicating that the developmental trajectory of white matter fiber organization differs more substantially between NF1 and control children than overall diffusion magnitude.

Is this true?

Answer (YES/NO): NO